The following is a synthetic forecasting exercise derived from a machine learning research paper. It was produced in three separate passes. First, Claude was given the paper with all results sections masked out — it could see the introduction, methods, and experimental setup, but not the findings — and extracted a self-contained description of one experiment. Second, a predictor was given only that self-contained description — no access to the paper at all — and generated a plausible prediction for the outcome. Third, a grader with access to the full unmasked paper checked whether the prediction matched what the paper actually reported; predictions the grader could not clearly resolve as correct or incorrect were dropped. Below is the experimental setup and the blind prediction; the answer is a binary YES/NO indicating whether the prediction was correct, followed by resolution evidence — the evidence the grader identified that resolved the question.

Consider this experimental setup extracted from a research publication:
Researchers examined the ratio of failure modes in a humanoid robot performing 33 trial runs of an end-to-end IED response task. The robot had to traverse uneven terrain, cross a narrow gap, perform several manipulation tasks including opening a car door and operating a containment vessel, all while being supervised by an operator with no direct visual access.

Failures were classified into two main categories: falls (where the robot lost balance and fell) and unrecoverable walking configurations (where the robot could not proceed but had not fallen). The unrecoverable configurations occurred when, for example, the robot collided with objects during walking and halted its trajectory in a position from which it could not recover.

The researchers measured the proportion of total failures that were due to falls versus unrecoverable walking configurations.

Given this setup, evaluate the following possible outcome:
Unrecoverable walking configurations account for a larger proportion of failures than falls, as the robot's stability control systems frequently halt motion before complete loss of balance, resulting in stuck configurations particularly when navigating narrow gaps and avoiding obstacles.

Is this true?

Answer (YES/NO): NO